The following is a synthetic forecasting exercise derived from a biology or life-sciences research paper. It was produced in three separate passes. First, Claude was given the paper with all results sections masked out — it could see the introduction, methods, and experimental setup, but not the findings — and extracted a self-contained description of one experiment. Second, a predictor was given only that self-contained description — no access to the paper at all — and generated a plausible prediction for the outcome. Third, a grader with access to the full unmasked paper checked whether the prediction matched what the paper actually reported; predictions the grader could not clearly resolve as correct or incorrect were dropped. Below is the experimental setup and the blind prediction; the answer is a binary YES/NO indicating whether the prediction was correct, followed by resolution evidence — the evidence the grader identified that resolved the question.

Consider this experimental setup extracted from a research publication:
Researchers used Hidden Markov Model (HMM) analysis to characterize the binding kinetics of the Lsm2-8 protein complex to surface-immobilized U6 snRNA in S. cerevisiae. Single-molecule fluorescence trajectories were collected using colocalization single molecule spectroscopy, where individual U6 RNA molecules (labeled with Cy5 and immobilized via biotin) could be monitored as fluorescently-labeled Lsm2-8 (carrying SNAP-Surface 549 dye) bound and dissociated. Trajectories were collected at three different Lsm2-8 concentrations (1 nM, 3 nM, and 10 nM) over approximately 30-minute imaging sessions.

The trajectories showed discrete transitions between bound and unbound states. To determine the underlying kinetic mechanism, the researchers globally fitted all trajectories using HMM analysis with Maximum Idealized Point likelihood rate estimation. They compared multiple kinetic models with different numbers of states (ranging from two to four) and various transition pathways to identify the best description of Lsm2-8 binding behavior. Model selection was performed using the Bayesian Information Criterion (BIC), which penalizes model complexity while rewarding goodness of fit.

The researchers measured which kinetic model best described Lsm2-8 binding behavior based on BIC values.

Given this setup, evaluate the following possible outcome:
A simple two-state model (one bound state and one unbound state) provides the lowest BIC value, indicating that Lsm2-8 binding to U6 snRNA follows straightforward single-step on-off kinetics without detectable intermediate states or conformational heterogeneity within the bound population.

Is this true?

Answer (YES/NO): NO